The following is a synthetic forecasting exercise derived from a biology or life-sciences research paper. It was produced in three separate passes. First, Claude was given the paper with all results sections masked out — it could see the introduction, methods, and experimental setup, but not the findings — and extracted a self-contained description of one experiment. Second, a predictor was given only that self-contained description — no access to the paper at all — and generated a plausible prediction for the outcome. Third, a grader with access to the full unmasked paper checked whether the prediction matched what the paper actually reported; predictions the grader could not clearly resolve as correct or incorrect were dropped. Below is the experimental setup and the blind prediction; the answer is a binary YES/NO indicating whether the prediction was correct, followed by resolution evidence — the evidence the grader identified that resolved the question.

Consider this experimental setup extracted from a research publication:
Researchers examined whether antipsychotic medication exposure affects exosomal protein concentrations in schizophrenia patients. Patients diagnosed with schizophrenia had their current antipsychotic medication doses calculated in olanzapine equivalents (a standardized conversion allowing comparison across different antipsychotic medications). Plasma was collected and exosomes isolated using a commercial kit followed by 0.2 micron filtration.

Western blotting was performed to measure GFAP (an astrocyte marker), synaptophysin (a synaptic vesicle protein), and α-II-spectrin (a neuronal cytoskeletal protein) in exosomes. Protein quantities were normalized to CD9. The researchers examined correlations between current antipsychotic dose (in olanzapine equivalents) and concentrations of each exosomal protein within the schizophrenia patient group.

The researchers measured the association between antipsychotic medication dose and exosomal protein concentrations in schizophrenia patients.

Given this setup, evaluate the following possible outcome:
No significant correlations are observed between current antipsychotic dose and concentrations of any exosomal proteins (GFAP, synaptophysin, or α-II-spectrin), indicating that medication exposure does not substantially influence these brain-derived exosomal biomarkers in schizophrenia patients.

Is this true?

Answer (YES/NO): YES